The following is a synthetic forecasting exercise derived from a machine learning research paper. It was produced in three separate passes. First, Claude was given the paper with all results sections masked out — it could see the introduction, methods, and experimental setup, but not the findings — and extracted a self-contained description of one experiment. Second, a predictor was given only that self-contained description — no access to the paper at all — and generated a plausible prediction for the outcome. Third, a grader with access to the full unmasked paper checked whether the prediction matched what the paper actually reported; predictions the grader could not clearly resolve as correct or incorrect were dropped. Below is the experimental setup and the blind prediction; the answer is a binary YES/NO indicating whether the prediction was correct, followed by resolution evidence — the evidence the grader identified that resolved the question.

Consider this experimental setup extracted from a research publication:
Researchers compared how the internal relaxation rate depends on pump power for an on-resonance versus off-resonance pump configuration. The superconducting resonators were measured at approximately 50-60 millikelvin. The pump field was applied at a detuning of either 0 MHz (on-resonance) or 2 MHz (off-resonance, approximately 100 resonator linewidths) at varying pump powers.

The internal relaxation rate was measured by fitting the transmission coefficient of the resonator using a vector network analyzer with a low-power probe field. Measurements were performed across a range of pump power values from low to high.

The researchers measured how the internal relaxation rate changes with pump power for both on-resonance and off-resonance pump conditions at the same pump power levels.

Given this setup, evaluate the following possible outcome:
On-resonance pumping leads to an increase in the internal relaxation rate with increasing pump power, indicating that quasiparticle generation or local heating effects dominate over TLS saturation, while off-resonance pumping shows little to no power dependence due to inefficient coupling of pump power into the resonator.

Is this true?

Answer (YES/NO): NO